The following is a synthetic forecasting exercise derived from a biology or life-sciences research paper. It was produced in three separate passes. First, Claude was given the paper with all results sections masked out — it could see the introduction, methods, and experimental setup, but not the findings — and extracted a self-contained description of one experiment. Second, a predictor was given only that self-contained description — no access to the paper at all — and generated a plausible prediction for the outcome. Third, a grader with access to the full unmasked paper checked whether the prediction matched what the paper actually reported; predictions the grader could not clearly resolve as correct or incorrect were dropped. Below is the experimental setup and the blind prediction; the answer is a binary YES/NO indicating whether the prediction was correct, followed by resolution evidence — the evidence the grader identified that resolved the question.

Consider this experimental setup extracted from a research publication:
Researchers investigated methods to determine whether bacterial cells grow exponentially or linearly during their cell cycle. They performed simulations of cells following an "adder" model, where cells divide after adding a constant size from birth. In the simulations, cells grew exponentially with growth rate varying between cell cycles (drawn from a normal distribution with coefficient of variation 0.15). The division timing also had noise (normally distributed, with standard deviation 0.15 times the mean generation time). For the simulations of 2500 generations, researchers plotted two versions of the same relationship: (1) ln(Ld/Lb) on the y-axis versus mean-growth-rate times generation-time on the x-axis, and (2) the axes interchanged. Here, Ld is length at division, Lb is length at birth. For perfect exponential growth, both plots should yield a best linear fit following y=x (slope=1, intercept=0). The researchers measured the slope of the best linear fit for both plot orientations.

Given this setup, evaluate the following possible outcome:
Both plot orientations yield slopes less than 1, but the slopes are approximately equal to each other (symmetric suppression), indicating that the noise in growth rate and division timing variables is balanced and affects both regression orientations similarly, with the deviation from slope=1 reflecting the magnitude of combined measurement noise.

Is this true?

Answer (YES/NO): NO